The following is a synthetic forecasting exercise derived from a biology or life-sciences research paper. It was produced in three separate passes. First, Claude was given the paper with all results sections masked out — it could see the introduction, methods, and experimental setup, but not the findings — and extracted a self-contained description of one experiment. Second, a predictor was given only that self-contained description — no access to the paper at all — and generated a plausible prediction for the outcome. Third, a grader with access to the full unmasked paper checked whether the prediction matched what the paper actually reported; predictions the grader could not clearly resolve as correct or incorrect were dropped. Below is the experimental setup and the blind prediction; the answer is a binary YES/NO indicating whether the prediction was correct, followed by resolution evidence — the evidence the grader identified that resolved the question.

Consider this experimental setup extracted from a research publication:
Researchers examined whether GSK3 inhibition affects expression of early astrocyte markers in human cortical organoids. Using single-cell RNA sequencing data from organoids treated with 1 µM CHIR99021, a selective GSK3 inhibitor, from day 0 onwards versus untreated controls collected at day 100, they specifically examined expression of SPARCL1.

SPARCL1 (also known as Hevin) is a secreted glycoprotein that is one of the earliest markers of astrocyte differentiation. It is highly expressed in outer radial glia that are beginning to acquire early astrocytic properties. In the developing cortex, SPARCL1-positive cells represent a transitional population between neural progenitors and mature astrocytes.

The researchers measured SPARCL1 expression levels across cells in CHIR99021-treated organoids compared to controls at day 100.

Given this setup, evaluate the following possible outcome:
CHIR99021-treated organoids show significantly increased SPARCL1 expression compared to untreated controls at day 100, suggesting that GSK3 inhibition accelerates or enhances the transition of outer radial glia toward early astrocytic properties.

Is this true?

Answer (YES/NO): NO